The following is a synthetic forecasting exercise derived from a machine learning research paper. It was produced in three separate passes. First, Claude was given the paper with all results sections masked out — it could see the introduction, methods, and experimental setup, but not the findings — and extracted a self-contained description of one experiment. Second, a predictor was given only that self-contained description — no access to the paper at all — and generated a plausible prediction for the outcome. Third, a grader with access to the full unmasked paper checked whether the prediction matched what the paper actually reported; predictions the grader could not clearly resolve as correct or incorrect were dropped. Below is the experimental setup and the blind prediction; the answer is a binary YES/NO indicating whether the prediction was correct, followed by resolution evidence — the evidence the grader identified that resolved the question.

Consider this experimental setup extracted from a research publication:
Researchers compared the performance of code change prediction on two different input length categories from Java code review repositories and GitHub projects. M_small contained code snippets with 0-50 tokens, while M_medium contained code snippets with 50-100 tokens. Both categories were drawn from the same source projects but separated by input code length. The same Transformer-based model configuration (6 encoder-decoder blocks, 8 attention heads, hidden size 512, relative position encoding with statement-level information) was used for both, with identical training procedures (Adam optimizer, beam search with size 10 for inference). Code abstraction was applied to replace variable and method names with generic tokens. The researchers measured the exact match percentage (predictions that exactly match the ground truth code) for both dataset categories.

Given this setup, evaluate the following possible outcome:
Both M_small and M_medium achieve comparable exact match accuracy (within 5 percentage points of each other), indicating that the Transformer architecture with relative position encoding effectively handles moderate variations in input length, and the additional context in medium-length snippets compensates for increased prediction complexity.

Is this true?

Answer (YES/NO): NO